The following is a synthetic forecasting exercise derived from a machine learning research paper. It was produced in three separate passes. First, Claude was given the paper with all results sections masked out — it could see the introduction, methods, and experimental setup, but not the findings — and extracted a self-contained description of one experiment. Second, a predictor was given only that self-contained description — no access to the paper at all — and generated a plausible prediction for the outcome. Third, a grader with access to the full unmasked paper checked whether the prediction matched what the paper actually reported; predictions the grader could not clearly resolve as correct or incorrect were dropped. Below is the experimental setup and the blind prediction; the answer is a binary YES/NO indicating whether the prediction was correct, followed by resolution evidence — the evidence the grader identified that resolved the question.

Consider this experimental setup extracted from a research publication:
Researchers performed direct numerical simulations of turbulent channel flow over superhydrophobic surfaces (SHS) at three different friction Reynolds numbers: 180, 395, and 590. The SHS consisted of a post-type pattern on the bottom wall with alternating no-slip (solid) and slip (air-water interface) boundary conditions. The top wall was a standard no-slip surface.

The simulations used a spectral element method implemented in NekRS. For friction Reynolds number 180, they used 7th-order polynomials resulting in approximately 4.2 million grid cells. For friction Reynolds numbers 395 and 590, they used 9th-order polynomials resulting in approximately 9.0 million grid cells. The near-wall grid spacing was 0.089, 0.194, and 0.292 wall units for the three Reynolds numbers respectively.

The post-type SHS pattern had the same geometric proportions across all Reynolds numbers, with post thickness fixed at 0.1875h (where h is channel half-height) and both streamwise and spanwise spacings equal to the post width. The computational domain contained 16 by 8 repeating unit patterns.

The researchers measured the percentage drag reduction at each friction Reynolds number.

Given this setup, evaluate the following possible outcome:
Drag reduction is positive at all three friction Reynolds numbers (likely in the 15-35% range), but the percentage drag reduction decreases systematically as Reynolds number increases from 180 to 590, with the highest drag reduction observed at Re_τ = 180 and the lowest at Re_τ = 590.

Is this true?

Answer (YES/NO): NO